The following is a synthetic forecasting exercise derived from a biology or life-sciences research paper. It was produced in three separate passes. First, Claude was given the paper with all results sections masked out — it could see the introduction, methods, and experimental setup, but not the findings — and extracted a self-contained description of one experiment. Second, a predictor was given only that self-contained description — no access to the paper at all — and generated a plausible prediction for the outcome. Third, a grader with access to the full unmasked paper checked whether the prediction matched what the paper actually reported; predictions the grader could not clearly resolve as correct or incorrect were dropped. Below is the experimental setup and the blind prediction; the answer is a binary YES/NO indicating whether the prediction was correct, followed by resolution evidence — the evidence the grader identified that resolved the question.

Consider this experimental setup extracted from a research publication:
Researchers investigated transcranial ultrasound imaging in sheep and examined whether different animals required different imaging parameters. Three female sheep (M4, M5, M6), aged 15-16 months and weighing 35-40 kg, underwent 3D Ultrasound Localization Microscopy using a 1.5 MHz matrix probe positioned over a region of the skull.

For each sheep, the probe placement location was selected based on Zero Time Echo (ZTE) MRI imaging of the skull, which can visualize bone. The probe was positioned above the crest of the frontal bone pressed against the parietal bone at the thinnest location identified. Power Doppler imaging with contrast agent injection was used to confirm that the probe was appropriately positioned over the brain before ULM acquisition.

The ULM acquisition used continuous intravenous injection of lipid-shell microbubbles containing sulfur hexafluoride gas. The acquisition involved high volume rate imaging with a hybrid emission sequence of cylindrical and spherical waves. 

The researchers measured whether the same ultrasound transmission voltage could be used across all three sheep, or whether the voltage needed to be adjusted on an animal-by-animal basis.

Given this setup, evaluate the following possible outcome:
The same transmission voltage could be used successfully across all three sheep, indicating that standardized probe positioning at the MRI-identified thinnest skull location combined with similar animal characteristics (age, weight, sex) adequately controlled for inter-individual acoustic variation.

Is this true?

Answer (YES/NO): NO